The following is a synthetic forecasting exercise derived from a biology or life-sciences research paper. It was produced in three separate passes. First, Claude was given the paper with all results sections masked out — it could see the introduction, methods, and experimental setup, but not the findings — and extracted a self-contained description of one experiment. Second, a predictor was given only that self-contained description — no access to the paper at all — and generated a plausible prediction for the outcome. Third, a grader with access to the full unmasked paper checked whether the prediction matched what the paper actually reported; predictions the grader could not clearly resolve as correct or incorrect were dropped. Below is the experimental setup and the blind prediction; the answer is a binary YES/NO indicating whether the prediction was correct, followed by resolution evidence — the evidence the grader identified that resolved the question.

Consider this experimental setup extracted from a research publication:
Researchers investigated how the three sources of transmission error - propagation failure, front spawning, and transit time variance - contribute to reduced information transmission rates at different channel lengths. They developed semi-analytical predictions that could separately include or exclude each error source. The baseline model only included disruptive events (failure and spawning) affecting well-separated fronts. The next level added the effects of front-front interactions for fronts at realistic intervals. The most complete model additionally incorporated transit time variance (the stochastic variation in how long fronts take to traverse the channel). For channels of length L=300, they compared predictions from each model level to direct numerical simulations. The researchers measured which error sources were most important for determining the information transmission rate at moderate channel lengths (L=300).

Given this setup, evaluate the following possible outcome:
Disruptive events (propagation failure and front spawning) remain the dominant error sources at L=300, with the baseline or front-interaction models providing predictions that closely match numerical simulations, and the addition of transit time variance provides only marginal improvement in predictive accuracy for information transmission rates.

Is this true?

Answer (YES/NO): NO